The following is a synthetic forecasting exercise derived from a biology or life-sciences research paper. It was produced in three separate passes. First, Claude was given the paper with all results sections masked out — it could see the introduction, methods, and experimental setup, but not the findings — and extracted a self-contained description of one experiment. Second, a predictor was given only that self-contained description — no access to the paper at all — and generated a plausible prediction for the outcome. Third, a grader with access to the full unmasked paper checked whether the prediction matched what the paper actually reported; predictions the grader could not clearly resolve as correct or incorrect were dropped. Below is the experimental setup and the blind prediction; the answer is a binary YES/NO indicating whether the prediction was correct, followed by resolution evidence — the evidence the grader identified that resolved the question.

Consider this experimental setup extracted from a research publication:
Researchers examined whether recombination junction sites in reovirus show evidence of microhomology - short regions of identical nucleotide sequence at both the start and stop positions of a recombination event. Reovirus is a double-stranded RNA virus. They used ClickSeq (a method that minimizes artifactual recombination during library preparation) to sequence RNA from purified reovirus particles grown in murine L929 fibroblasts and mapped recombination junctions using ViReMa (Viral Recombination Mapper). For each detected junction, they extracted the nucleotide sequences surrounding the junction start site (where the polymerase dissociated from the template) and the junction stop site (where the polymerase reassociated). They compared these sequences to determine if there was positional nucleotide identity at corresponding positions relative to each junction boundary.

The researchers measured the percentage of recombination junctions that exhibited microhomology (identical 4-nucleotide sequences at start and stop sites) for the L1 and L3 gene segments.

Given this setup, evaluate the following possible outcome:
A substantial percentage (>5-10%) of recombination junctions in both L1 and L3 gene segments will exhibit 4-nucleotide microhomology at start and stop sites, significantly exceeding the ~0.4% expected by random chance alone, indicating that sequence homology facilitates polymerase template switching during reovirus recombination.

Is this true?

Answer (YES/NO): YES